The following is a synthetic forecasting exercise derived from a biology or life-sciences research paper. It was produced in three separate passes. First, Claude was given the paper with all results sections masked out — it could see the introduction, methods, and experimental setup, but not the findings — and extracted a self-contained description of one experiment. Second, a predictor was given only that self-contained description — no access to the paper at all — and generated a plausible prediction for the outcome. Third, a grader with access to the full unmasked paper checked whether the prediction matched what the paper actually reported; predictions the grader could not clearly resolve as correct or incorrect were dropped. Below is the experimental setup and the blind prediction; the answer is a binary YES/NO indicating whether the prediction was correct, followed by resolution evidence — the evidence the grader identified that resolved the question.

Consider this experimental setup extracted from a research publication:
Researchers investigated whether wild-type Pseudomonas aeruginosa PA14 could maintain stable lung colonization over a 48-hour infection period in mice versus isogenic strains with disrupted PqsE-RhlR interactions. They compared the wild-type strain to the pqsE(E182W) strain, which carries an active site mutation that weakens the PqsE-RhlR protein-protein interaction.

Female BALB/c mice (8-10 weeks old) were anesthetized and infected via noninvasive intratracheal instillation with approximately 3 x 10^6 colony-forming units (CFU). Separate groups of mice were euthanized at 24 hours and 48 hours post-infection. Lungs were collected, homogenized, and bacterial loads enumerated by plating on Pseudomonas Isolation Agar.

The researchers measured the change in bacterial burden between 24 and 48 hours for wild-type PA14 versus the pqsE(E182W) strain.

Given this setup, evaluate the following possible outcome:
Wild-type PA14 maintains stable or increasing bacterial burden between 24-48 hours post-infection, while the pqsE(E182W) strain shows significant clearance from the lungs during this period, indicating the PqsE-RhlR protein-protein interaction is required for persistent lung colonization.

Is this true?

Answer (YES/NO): NO